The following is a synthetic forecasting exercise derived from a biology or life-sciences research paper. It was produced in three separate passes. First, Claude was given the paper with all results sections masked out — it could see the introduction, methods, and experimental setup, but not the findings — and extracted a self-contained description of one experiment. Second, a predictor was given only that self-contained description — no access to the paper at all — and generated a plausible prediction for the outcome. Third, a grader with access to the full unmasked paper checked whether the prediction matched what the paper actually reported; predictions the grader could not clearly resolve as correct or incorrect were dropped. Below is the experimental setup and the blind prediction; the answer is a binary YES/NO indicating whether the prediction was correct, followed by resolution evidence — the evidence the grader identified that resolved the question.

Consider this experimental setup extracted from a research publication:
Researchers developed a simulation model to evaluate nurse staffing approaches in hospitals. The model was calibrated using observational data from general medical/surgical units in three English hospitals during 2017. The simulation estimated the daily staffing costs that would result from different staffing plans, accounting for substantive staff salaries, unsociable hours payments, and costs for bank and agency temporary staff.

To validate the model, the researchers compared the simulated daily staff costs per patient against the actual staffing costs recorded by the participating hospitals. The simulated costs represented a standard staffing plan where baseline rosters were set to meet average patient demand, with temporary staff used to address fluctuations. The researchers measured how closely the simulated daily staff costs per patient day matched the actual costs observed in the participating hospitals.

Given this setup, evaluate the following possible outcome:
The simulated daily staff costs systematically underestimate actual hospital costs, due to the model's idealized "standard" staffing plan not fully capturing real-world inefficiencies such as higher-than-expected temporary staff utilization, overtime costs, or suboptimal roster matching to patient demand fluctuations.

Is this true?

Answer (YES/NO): YES